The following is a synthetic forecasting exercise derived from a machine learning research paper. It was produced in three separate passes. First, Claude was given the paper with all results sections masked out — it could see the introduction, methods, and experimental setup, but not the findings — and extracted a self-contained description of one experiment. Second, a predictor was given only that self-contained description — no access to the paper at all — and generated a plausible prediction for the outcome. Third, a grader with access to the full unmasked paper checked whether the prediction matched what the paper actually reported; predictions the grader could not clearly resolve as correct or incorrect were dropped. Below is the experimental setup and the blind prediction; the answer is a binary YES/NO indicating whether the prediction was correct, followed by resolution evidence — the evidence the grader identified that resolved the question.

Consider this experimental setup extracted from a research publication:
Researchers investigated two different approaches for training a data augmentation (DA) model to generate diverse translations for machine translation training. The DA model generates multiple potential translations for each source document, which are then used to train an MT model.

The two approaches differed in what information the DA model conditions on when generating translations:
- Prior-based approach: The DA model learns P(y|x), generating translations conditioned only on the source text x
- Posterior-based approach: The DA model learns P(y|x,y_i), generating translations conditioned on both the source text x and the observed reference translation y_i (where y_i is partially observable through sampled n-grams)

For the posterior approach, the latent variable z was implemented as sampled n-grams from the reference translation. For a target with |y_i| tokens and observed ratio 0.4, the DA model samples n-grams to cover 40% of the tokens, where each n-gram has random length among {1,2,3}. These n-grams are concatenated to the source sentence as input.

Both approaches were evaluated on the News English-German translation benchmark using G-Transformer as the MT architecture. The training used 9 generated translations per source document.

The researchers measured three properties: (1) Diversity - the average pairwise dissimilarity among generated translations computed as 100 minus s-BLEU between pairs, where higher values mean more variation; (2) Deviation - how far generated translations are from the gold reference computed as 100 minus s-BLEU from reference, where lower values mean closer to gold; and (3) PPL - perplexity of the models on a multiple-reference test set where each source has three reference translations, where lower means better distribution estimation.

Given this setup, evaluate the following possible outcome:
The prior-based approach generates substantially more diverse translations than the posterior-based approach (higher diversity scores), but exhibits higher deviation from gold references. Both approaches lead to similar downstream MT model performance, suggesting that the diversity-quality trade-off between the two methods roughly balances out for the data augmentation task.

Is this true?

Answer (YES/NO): NO